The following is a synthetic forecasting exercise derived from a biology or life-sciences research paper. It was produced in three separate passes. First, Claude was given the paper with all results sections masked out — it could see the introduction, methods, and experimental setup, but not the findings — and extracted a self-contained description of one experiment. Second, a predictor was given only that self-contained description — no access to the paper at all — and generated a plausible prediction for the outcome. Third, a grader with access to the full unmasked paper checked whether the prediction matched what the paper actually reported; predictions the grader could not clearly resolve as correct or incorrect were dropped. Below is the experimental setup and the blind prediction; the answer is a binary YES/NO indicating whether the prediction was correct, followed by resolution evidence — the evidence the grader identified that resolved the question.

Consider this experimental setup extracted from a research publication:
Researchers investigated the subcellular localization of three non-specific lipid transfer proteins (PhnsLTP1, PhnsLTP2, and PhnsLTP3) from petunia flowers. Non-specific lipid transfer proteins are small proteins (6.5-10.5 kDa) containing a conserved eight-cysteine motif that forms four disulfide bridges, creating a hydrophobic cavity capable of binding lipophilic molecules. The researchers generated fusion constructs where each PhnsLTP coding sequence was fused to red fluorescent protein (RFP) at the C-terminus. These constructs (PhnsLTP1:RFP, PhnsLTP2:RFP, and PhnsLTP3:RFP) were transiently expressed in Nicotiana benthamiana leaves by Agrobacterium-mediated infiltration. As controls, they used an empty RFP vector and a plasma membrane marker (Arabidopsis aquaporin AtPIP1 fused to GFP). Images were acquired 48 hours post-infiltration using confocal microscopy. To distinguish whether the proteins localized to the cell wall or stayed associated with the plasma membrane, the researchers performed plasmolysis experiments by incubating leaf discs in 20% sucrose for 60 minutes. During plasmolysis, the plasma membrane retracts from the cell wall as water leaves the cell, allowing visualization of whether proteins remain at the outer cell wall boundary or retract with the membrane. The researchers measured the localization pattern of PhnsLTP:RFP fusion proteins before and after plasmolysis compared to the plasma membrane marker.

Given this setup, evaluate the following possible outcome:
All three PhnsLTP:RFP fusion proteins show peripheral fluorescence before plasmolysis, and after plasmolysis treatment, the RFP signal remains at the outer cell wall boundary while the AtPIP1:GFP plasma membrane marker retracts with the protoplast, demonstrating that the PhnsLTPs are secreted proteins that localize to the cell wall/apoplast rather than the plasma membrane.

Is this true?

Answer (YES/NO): YES